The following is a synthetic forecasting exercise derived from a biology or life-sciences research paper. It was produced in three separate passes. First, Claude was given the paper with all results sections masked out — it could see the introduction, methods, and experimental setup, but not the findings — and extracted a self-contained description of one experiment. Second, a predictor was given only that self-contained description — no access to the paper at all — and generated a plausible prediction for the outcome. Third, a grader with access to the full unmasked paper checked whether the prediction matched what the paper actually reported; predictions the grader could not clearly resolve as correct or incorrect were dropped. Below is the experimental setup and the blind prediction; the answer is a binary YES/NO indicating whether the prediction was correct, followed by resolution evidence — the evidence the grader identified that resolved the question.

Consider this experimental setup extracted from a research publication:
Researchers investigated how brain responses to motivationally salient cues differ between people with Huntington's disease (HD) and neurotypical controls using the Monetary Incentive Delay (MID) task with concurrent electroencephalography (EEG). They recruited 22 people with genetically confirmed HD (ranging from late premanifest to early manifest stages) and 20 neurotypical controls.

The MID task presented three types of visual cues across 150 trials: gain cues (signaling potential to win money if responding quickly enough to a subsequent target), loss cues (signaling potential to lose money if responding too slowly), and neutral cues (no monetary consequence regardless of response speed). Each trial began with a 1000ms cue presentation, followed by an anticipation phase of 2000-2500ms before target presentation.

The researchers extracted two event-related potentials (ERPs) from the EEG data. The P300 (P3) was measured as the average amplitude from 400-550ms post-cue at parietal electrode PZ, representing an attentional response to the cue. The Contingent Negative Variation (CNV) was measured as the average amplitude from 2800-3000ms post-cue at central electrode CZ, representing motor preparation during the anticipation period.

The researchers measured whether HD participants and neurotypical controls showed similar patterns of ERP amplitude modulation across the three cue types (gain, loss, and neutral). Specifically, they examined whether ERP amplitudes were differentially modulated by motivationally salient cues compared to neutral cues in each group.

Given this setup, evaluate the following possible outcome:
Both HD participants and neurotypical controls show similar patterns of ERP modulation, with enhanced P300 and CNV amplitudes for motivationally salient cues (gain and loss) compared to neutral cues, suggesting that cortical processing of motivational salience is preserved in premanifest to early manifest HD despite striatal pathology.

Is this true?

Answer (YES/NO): NO